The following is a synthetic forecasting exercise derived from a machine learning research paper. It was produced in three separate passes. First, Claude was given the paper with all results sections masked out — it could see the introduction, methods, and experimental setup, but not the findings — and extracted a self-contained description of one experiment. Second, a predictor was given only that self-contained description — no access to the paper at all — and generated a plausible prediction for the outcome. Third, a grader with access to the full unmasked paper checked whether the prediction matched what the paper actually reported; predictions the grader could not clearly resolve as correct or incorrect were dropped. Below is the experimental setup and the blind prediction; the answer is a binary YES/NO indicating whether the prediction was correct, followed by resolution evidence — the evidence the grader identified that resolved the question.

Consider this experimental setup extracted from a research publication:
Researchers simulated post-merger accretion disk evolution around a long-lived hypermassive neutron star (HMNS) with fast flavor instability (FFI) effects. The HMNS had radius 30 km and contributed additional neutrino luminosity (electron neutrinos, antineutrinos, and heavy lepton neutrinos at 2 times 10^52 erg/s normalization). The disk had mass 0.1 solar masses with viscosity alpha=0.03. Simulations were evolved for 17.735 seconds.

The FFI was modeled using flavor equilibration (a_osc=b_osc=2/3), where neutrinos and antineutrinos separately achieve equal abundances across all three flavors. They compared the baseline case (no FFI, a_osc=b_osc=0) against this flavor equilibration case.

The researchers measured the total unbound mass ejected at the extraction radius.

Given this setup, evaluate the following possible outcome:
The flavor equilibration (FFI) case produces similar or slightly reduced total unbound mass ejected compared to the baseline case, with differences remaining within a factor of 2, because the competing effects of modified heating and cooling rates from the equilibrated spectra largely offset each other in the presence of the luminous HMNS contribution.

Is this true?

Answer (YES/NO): YES